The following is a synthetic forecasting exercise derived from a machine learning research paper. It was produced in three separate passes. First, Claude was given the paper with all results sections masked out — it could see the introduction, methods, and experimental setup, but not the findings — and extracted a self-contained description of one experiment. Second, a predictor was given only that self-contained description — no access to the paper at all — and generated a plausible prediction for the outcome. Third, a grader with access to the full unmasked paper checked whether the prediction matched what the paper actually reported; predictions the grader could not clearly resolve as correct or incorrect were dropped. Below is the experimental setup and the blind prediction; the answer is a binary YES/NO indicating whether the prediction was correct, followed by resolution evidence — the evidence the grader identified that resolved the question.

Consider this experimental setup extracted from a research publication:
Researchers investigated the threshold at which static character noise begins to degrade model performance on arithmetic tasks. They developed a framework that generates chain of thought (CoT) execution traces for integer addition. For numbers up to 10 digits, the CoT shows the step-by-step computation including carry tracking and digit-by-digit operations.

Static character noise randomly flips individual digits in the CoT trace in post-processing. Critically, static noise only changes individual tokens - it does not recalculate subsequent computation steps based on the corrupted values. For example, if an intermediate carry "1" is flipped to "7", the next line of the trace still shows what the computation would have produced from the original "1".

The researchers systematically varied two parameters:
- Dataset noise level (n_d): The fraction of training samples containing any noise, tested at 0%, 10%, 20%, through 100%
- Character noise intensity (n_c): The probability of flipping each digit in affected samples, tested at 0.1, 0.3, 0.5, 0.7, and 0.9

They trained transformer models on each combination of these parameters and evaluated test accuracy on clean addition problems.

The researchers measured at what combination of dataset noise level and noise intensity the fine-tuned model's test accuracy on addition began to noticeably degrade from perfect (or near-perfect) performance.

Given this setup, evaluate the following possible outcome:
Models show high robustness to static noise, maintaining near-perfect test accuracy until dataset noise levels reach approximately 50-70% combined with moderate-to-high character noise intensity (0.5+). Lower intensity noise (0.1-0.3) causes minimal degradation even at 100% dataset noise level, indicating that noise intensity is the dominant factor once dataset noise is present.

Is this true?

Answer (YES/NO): NO